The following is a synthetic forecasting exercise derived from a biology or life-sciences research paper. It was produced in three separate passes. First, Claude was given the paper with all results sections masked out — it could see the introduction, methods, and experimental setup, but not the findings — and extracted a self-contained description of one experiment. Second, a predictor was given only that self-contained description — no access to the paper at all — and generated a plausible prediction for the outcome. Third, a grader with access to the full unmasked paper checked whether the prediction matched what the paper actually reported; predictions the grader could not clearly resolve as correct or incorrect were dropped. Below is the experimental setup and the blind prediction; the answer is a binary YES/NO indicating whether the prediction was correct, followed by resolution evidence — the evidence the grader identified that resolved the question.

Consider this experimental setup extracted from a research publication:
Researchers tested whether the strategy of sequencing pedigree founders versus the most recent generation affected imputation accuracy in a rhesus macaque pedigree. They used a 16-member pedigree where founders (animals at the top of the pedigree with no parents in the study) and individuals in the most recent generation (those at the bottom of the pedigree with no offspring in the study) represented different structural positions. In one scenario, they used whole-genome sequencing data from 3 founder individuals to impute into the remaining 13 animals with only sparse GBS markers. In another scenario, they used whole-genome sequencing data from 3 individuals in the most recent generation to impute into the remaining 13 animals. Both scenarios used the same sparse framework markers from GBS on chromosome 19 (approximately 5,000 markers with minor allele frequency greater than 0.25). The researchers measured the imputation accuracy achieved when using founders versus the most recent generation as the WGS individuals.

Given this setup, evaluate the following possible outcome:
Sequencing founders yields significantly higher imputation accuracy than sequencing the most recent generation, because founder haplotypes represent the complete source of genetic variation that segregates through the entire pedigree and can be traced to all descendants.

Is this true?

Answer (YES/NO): NO